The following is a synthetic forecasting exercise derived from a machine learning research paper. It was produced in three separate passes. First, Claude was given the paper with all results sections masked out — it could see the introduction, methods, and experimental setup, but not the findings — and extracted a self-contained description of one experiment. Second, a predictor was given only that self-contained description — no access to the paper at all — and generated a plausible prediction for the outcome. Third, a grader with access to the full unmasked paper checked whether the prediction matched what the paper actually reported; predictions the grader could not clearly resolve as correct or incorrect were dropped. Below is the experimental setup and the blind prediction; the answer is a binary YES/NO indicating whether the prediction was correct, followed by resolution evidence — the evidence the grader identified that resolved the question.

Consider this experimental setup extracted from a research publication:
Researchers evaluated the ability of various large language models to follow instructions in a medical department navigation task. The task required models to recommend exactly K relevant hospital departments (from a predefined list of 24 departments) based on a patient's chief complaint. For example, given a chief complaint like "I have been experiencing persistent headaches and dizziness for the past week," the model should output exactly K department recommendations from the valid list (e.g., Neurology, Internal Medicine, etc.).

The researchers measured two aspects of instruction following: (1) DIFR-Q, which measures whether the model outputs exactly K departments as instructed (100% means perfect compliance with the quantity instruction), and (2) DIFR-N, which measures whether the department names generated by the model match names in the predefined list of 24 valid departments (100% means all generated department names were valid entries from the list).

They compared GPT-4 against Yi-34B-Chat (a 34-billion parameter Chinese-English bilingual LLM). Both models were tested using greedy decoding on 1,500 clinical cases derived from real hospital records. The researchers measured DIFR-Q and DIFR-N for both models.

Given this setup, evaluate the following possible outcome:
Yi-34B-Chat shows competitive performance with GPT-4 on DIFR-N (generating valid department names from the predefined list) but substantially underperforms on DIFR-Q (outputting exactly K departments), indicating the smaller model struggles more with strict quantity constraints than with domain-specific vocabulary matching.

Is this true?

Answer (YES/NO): NO